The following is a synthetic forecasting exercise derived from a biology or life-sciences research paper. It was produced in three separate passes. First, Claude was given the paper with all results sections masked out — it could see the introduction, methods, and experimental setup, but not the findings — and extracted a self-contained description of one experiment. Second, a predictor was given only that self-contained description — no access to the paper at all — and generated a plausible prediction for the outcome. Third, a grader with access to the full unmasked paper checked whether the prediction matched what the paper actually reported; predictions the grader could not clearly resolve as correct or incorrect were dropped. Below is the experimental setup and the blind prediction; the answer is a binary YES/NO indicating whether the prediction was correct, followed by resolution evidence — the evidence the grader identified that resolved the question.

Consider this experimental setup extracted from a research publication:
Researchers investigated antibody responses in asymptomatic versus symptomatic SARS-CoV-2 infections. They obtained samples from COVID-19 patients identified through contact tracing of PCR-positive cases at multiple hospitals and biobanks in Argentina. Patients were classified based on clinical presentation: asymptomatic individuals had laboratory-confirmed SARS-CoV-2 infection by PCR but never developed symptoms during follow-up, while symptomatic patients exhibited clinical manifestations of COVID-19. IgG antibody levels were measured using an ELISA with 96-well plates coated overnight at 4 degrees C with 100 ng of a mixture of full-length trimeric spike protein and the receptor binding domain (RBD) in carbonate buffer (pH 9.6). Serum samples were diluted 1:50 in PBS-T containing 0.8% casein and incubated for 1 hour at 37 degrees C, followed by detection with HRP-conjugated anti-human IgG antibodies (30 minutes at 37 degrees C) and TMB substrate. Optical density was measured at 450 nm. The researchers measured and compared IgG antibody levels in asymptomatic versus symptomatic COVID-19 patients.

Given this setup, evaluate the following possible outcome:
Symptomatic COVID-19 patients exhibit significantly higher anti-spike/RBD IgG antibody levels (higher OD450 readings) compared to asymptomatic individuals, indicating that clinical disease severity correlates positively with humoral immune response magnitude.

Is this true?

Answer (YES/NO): YES